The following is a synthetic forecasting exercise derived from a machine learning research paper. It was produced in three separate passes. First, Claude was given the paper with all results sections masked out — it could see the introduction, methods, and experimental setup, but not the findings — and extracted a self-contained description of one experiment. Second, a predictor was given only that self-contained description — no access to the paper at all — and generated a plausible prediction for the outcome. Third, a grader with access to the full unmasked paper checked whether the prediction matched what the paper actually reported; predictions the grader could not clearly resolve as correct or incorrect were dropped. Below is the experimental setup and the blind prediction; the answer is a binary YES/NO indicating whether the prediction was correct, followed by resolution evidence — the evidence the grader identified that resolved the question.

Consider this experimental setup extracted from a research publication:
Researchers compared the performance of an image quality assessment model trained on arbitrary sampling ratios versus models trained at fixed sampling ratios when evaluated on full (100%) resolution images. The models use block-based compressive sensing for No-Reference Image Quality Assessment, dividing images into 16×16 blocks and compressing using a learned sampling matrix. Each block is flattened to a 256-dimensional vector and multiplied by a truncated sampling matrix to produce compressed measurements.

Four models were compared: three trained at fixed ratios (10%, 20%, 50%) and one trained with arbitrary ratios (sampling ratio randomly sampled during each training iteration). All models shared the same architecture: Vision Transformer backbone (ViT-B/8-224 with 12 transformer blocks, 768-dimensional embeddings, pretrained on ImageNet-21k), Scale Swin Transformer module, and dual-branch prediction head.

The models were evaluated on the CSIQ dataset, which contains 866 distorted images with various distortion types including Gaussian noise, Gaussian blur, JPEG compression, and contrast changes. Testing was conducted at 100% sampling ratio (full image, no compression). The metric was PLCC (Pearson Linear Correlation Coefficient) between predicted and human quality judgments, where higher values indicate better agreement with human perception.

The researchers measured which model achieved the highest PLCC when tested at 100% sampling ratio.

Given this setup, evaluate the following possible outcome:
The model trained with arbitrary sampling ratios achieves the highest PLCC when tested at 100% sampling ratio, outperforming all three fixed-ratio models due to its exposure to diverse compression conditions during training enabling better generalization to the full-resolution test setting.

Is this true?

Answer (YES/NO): YES